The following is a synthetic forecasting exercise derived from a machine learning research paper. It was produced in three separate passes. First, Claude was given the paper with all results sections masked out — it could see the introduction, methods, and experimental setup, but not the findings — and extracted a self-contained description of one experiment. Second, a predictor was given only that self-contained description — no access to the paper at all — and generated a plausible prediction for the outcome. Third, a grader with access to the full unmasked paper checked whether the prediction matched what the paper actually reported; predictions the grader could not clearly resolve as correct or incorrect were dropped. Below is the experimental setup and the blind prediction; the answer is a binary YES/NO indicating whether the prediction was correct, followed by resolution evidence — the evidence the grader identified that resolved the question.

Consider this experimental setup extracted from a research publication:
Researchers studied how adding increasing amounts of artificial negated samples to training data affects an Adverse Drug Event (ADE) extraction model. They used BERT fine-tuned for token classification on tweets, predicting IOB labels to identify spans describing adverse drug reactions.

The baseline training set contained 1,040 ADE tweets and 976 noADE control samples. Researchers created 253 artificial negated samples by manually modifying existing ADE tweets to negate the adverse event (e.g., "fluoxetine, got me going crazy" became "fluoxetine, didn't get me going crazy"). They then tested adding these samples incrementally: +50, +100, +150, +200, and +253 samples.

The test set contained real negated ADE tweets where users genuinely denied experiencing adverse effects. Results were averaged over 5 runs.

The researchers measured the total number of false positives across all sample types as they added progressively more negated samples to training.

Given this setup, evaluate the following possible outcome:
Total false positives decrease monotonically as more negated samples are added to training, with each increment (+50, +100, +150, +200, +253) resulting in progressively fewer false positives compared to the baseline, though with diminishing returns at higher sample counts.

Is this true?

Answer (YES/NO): NO